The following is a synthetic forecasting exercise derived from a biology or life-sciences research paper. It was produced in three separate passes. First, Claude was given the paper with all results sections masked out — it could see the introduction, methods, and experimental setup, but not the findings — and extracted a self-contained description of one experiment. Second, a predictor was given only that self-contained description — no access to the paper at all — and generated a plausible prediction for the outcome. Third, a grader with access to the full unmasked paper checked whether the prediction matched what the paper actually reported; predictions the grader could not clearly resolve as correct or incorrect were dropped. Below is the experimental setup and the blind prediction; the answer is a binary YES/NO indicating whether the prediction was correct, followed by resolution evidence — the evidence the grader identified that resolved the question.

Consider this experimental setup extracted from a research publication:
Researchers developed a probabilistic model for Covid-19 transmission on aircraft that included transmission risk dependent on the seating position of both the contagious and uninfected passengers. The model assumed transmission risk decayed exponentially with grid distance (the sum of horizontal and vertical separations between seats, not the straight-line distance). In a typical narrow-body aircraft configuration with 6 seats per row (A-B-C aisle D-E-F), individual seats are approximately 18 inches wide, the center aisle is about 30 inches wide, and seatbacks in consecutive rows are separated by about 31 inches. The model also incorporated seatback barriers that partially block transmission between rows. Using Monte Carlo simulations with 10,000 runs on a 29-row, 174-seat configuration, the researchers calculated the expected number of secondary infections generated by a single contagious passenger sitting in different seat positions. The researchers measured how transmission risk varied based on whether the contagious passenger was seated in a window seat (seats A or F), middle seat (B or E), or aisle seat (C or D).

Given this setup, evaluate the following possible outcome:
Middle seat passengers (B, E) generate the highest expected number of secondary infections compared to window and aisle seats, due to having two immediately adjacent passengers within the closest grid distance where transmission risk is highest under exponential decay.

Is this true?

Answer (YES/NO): NO